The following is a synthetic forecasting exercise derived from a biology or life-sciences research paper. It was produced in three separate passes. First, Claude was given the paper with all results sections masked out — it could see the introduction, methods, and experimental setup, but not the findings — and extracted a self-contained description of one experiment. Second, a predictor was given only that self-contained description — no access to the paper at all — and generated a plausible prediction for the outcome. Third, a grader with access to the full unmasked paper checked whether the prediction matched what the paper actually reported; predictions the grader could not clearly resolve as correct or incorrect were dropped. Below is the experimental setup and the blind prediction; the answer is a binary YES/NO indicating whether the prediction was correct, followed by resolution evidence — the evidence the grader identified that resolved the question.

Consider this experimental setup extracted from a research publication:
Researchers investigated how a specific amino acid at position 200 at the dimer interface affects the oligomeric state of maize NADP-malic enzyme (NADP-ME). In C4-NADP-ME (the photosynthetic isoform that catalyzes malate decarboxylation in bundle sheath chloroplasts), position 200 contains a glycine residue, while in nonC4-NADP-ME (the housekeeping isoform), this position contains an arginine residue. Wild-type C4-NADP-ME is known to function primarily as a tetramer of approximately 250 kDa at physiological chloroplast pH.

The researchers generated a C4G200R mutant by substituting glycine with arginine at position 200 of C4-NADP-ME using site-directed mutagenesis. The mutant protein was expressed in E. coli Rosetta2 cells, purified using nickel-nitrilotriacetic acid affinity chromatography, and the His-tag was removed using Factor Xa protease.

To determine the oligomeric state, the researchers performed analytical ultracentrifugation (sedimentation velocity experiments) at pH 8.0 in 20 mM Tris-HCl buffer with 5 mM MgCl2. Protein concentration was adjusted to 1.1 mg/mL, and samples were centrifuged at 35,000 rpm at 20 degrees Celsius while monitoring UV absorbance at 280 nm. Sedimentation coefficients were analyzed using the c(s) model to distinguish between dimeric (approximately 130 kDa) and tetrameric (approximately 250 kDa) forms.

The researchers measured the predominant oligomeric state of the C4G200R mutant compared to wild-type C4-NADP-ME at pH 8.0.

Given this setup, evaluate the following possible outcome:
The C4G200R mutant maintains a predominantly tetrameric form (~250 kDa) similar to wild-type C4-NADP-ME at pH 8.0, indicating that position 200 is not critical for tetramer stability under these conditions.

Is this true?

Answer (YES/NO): NO